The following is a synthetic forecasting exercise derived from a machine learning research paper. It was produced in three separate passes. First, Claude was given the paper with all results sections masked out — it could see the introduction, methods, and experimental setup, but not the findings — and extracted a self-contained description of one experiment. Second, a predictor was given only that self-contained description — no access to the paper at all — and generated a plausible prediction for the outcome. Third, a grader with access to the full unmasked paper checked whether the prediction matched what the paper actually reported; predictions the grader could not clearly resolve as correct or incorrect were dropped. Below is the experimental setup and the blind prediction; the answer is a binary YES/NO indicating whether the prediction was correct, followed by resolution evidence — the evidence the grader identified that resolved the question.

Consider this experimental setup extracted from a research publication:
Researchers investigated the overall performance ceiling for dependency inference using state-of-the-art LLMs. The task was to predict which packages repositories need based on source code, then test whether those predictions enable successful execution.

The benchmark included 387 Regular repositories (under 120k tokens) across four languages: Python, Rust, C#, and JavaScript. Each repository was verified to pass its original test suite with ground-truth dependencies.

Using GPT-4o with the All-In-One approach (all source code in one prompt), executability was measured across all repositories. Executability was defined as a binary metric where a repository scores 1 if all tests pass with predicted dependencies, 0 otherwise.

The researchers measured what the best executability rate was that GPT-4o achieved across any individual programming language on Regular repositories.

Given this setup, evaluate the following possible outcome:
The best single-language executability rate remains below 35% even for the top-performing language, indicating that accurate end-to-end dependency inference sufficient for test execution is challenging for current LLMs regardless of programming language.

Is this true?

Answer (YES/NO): NO